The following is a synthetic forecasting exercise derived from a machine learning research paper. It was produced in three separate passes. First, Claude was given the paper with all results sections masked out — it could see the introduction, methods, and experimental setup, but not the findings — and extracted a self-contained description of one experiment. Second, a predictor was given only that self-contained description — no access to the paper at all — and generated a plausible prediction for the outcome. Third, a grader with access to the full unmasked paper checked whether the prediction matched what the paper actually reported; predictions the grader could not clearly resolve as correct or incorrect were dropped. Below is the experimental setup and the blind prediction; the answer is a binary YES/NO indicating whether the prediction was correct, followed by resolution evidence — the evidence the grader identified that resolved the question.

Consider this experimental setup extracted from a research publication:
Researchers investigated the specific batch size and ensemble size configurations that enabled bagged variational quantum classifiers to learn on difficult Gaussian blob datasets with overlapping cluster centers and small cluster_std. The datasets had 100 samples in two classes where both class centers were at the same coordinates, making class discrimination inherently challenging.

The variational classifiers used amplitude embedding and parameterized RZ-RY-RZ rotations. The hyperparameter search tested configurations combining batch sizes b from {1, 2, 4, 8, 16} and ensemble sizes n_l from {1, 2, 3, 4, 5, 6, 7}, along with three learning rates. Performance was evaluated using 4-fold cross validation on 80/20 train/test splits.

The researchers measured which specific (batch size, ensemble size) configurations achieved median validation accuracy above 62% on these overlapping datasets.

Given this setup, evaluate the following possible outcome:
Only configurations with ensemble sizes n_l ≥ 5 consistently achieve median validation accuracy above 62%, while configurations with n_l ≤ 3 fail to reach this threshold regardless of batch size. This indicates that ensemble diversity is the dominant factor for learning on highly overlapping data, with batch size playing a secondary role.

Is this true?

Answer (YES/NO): NO